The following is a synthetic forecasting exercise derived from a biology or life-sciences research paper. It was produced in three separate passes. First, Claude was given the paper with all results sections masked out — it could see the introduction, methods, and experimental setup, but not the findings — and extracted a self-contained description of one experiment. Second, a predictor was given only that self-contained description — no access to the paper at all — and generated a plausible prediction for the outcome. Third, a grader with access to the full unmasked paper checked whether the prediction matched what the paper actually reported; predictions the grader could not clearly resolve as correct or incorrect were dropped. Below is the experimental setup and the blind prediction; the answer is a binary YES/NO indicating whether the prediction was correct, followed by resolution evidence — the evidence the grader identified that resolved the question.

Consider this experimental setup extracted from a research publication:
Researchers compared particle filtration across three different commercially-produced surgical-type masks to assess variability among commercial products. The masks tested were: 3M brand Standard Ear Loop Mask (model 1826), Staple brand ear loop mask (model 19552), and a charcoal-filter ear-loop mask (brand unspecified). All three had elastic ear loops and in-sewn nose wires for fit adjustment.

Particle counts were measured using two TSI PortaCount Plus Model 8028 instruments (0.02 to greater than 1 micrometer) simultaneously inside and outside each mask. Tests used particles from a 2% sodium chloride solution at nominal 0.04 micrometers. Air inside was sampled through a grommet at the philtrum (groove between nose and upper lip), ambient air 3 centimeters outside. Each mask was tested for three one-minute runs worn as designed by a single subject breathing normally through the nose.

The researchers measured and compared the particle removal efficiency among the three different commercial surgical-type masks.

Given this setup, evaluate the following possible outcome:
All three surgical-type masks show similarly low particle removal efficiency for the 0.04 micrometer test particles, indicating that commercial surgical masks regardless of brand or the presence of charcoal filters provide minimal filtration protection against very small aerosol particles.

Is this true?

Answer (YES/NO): NO